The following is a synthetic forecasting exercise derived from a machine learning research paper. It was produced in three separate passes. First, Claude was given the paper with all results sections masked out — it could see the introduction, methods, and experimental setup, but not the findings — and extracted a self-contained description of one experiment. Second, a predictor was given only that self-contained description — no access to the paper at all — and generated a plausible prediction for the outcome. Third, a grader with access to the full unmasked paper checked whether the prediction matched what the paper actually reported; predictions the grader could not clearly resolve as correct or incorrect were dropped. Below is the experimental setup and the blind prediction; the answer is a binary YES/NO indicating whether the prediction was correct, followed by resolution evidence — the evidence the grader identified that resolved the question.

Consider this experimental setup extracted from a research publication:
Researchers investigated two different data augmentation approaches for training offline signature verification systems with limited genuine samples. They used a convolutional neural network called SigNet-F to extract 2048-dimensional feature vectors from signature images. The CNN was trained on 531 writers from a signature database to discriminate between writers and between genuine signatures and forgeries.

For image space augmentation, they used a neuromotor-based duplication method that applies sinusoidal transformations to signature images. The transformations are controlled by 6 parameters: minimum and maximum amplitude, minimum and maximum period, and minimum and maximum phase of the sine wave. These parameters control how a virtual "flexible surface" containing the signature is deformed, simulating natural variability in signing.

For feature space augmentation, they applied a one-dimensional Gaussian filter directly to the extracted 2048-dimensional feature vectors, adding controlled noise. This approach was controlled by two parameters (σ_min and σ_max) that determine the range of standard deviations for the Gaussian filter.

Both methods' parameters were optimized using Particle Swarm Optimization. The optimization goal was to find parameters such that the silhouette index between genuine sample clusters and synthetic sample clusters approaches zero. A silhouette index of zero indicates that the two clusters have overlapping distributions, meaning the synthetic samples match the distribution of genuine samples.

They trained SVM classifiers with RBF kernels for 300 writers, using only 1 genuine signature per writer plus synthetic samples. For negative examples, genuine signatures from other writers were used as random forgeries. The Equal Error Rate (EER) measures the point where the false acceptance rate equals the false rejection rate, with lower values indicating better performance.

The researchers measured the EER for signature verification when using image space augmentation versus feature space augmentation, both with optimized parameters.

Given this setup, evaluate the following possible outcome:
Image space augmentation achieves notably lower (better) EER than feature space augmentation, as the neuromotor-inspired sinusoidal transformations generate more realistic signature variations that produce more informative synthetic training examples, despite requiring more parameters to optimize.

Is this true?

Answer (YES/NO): NO